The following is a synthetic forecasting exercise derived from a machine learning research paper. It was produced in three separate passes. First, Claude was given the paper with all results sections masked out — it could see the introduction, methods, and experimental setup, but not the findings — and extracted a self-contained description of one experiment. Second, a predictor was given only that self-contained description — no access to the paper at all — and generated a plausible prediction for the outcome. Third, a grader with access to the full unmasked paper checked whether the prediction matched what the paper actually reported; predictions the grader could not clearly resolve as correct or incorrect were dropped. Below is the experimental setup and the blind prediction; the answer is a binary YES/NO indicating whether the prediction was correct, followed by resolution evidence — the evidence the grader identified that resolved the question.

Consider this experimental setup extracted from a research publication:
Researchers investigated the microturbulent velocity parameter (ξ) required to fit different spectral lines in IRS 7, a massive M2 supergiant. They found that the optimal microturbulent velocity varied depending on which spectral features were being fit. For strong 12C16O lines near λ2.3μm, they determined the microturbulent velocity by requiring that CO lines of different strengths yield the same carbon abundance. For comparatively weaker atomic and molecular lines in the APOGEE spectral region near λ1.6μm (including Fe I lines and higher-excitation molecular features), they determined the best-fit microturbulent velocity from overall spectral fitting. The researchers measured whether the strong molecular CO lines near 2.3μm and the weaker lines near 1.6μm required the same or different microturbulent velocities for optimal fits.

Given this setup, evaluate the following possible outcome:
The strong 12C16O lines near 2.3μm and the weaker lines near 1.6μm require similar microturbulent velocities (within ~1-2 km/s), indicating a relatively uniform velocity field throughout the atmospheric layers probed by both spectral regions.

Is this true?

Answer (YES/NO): NO